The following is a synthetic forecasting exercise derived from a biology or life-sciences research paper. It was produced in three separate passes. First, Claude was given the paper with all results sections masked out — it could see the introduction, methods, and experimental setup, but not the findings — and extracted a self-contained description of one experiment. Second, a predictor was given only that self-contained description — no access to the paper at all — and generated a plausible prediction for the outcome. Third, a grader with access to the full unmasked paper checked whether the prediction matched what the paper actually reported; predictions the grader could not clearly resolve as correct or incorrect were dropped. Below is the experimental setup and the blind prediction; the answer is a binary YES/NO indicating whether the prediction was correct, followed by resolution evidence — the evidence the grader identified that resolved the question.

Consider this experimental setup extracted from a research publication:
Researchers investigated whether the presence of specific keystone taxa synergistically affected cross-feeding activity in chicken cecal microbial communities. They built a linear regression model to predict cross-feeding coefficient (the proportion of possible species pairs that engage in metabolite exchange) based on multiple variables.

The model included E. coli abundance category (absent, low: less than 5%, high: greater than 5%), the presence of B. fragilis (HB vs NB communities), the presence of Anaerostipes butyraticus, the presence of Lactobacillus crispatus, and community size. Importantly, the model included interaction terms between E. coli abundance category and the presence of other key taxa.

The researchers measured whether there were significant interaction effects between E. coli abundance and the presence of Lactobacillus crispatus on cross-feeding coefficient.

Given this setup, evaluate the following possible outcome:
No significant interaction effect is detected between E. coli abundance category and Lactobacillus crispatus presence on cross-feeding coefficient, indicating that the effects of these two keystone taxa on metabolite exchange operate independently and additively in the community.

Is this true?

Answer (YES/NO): YES